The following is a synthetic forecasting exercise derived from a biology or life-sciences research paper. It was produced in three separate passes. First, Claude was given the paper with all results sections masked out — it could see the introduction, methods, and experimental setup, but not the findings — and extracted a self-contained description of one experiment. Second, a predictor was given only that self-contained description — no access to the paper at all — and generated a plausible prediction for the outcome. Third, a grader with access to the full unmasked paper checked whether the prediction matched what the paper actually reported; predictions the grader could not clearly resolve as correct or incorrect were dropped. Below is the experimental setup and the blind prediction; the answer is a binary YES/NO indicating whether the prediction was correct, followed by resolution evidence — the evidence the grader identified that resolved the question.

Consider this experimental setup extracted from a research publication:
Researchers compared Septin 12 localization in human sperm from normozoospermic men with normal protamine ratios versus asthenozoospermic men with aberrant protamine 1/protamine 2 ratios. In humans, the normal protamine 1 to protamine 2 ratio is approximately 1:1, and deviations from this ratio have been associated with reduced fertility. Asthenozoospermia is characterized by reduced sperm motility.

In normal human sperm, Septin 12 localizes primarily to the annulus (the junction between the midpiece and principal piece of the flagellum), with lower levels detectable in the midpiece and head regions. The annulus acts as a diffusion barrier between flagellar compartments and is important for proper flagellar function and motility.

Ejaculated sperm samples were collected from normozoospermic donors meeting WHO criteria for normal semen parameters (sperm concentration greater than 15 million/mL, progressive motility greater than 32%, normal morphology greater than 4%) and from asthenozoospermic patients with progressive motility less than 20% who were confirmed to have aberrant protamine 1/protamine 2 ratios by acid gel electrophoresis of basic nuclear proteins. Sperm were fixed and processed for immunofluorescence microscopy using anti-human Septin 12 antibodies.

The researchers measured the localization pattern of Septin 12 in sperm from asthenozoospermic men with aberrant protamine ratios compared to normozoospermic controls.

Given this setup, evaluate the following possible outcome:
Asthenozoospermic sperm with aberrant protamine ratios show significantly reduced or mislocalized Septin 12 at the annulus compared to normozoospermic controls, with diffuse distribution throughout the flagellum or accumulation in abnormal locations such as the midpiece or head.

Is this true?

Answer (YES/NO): NO